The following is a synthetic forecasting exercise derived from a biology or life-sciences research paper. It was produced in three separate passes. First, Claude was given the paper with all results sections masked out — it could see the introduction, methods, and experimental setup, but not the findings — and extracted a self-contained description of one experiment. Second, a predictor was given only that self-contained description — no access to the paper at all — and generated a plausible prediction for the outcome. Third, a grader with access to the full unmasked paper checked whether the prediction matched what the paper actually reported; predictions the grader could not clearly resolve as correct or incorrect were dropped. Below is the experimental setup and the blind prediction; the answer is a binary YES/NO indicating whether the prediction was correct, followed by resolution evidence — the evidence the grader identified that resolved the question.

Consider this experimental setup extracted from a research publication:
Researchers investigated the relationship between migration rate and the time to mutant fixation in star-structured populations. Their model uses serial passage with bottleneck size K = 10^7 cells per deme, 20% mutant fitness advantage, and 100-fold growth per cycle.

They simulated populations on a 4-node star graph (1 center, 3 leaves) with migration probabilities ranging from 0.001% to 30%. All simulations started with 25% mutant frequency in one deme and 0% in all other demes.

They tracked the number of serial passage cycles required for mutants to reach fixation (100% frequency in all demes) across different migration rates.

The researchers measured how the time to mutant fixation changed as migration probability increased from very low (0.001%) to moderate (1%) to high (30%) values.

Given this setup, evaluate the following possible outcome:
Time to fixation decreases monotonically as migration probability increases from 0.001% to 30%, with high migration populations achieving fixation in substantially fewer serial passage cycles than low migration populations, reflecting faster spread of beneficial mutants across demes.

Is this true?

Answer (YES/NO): YES